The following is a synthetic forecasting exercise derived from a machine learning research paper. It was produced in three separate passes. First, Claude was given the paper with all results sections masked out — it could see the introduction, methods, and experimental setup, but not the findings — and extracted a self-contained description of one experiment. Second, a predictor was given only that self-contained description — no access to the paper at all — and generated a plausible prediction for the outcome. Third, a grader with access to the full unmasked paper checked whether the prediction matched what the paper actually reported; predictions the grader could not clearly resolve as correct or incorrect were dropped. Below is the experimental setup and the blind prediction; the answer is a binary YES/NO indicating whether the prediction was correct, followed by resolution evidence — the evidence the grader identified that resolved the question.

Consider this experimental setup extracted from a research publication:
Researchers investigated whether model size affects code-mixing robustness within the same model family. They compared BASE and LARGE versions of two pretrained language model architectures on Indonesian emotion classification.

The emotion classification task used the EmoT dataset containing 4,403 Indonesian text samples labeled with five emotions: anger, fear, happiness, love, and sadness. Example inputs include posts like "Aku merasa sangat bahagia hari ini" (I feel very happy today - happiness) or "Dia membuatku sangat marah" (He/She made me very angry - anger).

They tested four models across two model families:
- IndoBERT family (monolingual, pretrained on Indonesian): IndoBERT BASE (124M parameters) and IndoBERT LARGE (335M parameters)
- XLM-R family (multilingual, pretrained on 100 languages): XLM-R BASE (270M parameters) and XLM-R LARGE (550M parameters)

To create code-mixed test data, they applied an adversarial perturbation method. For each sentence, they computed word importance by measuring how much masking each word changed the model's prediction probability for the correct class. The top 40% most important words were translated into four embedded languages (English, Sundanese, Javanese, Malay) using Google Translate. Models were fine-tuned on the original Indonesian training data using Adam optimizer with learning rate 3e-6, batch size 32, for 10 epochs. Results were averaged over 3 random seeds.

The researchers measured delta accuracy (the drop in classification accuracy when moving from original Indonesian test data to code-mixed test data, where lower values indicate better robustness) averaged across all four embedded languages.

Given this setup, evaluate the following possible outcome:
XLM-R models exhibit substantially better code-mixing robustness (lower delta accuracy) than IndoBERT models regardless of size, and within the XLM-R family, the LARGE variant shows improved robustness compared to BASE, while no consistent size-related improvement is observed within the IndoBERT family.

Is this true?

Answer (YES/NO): NO